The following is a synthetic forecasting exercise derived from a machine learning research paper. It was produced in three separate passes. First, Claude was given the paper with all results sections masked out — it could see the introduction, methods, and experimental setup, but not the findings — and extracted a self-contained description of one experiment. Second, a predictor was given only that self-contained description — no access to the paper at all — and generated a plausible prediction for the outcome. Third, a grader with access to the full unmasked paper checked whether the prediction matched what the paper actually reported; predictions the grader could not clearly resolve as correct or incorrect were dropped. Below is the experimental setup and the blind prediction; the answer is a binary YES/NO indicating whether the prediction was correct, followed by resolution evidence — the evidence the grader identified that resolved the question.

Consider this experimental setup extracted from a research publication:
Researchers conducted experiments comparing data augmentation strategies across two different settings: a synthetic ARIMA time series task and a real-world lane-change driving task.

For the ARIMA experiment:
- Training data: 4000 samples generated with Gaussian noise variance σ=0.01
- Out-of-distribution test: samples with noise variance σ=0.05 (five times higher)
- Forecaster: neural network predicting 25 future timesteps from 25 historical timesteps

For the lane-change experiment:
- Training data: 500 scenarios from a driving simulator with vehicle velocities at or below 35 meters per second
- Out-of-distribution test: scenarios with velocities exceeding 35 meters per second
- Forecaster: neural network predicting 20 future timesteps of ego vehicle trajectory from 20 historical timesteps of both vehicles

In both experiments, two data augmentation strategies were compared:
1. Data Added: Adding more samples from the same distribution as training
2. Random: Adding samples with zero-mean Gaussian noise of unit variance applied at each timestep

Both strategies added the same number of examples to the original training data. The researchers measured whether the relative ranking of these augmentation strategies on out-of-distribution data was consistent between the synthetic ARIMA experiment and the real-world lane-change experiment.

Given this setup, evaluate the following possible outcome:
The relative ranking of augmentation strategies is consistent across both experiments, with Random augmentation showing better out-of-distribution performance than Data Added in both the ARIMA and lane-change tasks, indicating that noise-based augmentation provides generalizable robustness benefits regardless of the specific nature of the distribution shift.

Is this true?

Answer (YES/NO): YES